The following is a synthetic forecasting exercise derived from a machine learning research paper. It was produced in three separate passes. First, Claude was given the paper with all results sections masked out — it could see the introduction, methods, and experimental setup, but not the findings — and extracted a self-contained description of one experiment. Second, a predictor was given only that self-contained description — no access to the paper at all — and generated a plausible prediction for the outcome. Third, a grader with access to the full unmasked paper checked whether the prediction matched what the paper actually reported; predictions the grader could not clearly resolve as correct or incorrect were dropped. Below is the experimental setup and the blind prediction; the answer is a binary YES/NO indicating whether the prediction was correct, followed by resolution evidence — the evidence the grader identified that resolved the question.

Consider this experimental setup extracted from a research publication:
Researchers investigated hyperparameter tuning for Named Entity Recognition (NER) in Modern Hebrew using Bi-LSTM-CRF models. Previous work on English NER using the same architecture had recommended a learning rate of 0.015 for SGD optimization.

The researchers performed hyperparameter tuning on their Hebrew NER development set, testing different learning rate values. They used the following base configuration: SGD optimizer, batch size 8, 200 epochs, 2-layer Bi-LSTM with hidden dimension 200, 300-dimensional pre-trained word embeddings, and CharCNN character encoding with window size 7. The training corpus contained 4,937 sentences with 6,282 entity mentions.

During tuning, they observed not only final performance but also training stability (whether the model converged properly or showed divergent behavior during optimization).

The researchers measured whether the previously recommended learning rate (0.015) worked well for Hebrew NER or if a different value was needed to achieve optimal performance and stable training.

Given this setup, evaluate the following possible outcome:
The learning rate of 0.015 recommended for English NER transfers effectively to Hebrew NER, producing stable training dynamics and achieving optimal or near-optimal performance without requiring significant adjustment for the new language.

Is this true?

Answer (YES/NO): NO